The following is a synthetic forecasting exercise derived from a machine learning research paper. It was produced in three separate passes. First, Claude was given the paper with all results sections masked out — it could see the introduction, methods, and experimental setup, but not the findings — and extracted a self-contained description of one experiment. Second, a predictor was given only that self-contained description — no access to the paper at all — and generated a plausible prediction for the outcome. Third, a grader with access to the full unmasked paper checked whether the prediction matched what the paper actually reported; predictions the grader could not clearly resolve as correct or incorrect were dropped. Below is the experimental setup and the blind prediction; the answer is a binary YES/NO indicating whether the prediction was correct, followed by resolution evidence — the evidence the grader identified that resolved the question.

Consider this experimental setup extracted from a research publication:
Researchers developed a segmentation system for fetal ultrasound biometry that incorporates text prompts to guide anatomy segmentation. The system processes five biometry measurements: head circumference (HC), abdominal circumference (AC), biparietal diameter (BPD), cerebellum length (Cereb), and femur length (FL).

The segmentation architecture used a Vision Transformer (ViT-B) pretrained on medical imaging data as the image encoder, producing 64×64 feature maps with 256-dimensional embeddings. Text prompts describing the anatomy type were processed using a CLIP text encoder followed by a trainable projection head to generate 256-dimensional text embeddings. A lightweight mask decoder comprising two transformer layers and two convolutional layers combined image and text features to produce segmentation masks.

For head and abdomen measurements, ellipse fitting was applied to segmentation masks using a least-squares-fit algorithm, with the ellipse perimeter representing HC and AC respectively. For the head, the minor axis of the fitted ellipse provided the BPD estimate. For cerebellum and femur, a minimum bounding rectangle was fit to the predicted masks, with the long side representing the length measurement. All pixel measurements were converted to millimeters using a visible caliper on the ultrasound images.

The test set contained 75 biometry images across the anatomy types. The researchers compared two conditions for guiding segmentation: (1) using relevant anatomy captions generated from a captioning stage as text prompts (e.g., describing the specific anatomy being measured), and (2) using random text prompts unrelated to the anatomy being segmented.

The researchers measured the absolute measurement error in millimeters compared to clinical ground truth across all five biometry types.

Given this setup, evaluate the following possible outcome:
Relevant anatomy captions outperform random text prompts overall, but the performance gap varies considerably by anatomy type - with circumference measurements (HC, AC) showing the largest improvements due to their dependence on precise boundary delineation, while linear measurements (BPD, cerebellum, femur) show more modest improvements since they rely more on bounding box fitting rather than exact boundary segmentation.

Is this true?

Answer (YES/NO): NO